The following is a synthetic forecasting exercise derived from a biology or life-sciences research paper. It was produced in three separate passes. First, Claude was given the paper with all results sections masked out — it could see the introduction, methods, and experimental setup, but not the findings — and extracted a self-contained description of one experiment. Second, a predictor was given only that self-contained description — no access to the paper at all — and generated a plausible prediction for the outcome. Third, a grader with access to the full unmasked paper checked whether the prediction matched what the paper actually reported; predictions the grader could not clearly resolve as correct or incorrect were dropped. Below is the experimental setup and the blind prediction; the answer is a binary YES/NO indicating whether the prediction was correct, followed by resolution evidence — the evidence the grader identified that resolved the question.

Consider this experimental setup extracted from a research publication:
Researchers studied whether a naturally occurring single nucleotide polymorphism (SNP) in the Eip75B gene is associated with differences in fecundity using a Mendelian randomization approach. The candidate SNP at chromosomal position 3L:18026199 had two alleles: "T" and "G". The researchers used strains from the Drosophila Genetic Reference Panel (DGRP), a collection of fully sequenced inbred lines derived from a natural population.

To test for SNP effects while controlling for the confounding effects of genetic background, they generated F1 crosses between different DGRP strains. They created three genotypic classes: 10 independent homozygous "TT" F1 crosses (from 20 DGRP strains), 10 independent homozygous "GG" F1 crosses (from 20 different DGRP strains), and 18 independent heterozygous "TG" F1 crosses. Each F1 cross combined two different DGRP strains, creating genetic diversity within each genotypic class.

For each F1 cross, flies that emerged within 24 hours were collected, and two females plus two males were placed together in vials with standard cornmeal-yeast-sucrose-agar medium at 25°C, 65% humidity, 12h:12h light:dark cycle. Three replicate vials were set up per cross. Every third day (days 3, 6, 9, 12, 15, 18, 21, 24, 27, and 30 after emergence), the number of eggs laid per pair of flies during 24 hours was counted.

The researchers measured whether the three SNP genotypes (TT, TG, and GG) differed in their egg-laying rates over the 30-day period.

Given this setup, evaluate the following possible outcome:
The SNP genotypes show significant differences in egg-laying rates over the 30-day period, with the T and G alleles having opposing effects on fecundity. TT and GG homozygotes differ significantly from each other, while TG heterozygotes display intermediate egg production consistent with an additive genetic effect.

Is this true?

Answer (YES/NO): NO